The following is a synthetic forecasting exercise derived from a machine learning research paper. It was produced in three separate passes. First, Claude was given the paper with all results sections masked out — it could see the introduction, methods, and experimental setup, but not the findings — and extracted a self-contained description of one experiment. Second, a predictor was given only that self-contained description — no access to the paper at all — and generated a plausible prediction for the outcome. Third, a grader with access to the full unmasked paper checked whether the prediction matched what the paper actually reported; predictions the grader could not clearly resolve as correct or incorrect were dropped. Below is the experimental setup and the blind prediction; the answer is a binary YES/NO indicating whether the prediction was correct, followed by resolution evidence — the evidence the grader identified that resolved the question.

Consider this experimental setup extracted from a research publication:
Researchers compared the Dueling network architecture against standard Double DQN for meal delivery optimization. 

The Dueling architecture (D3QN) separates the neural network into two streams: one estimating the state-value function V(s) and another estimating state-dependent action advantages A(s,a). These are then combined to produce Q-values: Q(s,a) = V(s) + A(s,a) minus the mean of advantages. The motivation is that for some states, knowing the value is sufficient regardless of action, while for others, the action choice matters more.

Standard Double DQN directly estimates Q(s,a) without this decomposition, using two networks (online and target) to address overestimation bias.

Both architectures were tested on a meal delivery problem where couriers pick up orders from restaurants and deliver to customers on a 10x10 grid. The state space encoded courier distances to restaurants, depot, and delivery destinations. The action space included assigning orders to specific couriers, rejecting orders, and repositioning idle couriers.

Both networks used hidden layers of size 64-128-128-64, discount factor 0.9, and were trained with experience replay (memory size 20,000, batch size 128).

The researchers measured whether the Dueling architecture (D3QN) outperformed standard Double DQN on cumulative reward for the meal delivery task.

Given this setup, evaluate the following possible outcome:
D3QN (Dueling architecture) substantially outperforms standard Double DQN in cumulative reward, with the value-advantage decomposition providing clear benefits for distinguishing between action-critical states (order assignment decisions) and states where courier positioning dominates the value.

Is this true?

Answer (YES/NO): NO